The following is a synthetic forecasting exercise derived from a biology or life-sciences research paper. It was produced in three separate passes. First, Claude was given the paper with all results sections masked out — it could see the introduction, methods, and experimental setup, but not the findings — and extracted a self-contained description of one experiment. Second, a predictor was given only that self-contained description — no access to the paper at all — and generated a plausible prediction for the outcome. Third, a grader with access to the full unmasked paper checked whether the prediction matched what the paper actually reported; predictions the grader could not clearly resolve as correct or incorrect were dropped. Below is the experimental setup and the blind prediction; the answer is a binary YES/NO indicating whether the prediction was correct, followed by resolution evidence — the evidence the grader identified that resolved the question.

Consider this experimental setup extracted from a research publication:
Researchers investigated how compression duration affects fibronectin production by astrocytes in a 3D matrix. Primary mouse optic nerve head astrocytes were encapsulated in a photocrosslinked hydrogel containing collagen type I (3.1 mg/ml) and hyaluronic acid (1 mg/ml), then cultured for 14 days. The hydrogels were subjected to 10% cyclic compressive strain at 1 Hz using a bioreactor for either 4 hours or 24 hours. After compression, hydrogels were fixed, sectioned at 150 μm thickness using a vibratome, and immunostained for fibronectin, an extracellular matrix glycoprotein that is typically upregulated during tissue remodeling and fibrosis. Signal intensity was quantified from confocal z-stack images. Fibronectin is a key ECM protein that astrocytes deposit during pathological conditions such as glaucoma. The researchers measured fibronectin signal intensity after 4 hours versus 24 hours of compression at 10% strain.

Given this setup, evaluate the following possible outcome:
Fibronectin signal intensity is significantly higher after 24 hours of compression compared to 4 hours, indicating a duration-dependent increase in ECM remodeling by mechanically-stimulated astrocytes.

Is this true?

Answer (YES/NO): YES